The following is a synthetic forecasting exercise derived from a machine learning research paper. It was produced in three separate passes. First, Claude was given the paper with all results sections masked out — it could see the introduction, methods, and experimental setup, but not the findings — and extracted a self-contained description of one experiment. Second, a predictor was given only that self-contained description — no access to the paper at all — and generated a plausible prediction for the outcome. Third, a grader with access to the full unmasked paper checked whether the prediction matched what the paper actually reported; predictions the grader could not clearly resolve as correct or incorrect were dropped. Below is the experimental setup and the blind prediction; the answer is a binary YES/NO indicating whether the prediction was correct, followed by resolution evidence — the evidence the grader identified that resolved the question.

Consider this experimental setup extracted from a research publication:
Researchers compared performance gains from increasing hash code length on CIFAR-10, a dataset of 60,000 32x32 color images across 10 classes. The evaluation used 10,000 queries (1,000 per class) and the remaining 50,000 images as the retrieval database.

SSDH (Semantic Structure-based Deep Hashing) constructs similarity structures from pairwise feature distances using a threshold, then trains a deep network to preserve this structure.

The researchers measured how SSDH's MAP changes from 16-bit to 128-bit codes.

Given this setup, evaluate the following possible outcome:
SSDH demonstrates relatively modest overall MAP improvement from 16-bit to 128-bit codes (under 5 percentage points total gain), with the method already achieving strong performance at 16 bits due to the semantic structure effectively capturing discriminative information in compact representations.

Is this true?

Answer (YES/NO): NO